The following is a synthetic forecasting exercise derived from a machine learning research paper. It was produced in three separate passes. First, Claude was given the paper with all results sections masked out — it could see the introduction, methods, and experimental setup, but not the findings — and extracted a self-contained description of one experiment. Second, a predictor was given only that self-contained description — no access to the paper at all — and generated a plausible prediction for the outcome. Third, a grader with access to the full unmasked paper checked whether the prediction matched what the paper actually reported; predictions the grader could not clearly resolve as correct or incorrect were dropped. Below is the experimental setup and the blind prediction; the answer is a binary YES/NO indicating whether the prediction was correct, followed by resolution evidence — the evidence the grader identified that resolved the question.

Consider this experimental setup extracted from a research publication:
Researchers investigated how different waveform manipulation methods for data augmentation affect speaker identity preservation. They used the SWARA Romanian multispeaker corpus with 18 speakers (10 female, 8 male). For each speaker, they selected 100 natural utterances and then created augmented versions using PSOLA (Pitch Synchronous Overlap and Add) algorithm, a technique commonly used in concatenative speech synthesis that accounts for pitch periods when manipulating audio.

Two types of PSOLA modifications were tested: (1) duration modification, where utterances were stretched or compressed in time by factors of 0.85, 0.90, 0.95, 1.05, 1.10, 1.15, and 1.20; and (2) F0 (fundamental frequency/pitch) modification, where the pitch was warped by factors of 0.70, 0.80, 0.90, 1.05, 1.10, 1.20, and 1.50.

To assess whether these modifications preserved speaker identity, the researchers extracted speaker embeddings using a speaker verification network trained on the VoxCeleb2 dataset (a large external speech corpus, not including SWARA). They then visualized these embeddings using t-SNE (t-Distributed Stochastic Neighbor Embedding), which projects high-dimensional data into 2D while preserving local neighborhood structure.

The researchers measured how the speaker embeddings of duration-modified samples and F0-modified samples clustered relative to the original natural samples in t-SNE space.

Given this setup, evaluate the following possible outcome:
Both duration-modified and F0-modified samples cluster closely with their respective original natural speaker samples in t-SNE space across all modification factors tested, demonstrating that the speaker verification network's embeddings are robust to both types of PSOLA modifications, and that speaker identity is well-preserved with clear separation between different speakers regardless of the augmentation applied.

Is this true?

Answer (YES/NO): NO